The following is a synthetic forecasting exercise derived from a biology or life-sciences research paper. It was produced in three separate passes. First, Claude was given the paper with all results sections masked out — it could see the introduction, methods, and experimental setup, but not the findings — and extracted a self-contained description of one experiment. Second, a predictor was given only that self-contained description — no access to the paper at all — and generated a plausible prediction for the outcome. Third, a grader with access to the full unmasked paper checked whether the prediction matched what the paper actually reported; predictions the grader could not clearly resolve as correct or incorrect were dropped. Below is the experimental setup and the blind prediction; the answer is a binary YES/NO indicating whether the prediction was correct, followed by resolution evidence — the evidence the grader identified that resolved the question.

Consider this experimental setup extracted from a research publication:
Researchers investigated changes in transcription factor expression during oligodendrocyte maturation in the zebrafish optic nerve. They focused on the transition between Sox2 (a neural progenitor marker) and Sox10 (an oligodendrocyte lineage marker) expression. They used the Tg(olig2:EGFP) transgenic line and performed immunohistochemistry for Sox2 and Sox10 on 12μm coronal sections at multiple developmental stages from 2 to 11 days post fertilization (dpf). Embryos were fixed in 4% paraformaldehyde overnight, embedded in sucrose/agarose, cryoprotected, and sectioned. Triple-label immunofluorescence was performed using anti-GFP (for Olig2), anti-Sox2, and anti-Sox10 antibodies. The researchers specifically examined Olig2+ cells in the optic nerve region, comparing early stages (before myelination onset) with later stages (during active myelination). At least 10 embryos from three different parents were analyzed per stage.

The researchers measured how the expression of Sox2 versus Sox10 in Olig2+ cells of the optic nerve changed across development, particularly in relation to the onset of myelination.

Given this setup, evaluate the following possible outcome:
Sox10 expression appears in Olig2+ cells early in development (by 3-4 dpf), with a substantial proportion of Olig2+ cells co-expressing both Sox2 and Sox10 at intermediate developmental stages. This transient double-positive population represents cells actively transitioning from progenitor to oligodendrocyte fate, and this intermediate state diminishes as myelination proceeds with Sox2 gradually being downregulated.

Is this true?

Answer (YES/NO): NO